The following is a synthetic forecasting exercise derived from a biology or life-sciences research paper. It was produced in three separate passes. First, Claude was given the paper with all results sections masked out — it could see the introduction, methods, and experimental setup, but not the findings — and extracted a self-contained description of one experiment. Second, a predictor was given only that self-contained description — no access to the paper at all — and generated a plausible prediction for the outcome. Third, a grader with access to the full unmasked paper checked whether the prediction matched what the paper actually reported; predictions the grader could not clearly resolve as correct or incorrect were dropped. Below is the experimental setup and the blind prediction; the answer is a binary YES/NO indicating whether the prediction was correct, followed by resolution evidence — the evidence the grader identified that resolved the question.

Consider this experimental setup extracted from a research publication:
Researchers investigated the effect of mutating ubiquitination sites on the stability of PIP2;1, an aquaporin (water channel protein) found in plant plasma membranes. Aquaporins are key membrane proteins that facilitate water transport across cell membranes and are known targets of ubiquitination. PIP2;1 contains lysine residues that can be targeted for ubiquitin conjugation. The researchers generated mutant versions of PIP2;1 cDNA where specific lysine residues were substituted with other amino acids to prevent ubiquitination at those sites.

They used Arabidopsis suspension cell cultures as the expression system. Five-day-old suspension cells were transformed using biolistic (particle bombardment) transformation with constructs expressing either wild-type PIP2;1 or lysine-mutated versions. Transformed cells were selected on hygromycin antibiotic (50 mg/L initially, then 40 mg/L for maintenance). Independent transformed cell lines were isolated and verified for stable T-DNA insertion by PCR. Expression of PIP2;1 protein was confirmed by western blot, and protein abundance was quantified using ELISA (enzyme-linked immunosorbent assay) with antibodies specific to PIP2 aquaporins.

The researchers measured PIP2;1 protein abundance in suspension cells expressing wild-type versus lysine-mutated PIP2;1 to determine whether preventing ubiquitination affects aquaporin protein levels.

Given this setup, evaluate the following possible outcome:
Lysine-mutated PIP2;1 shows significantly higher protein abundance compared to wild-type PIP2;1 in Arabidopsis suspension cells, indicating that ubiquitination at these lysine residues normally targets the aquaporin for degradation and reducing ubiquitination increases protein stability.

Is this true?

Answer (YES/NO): YES